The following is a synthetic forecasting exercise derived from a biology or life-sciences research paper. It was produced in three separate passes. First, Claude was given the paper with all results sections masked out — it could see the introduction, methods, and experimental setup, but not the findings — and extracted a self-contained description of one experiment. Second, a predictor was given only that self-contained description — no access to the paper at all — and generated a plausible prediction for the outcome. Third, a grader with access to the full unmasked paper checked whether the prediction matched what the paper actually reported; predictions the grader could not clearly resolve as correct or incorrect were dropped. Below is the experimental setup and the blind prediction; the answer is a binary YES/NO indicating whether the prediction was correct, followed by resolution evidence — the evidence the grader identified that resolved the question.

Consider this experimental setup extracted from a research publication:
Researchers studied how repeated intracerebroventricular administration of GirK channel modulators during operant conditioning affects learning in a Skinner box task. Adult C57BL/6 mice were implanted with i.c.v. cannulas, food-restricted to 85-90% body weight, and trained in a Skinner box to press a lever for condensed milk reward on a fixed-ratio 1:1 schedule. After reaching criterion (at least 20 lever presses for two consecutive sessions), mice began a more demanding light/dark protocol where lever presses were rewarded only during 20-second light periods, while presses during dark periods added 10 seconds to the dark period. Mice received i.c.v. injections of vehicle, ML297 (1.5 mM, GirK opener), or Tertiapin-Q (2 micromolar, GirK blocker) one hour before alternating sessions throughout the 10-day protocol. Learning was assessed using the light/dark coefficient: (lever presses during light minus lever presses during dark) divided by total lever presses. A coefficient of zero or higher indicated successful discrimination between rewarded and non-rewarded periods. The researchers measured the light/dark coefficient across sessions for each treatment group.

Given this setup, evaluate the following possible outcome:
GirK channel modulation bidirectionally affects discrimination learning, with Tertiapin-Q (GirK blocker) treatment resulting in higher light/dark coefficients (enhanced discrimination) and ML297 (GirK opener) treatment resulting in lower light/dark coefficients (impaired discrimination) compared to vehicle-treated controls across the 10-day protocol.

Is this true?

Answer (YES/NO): NO